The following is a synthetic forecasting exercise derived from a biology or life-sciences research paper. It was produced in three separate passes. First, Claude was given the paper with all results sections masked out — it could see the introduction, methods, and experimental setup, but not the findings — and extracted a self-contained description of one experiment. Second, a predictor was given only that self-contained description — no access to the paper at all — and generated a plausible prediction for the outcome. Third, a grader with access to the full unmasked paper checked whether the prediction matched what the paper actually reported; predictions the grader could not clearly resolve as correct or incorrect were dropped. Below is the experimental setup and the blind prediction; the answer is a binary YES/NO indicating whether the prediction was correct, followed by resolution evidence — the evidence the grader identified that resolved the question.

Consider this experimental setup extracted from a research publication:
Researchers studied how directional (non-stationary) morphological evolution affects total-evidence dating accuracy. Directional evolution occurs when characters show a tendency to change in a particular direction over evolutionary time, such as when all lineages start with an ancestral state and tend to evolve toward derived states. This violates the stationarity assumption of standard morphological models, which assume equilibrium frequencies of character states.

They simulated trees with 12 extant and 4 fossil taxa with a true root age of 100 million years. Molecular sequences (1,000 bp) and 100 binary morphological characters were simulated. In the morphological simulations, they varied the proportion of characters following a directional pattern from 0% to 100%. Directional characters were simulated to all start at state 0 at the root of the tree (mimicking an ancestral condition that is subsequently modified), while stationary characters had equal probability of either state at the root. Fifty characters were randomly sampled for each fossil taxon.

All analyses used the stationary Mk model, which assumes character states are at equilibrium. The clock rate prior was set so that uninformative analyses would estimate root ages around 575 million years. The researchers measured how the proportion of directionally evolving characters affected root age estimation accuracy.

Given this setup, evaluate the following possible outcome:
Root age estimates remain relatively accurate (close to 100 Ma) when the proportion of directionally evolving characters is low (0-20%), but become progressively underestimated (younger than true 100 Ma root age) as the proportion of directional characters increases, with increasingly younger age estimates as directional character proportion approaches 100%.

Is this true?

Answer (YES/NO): NO